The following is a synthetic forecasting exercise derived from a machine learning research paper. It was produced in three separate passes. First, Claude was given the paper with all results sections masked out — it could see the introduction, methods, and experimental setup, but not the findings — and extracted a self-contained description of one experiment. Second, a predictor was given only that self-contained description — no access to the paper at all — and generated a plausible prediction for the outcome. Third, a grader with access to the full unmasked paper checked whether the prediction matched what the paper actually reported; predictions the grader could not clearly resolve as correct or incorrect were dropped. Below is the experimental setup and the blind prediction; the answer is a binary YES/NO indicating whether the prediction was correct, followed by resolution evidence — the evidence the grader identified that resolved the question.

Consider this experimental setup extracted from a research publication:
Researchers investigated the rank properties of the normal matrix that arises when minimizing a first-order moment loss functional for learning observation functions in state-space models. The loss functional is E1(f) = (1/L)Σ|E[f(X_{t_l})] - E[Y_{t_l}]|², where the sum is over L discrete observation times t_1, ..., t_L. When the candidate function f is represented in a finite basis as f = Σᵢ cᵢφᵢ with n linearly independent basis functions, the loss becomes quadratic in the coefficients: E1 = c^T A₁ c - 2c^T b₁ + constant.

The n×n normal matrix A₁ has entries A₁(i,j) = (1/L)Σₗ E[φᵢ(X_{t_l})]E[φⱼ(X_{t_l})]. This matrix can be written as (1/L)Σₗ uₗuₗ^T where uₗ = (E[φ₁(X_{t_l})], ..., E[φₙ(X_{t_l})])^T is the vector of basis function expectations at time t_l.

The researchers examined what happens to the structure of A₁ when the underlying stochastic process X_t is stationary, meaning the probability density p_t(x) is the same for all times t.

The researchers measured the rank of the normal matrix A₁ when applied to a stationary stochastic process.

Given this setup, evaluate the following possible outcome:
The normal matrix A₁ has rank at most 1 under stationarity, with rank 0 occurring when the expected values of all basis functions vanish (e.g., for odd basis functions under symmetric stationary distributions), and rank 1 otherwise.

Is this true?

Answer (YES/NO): NO